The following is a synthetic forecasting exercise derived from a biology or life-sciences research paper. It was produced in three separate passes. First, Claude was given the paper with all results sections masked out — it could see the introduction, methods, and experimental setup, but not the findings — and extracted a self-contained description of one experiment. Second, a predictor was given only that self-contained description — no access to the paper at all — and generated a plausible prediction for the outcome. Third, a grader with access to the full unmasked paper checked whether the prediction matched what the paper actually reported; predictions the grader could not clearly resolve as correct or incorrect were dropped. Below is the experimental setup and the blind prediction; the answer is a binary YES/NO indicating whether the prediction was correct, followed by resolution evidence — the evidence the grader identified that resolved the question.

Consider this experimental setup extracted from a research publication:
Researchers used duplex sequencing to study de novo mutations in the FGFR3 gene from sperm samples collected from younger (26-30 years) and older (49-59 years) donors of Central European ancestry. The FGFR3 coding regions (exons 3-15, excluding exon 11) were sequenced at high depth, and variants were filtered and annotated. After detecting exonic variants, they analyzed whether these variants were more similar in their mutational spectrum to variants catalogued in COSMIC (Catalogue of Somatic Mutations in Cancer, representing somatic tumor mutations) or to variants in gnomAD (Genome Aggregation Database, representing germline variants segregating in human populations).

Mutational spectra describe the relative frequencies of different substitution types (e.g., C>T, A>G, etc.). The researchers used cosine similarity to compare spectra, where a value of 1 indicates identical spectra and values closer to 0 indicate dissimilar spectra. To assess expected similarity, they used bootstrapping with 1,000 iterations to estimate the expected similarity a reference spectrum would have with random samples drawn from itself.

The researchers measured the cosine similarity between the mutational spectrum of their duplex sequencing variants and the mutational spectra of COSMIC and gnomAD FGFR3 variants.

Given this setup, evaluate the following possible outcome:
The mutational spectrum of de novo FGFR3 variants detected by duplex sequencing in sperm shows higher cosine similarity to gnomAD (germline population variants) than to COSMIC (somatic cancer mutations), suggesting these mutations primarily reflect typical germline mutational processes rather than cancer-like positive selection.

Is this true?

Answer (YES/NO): NO